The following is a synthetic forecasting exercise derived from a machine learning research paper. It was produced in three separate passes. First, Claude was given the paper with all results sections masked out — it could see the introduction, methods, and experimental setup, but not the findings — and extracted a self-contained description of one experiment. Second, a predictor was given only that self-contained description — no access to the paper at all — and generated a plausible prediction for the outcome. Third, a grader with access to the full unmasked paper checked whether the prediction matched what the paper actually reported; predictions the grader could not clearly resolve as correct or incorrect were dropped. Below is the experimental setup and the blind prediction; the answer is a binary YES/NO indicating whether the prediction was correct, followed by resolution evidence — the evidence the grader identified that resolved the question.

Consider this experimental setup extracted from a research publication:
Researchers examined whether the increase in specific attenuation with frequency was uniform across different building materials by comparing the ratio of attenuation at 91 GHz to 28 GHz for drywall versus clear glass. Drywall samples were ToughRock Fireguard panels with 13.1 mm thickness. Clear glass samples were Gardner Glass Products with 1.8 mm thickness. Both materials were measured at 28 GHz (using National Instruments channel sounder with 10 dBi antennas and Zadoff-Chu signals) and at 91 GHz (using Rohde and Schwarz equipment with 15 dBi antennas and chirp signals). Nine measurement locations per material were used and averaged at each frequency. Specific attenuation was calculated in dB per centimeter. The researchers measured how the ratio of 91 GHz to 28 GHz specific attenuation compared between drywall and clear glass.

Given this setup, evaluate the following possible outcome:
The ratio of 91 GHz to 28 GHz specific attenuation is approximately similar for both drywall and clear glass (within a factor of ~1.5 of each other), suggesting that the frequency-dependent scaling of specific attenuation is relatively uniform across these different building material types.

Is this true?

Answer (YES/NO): NO